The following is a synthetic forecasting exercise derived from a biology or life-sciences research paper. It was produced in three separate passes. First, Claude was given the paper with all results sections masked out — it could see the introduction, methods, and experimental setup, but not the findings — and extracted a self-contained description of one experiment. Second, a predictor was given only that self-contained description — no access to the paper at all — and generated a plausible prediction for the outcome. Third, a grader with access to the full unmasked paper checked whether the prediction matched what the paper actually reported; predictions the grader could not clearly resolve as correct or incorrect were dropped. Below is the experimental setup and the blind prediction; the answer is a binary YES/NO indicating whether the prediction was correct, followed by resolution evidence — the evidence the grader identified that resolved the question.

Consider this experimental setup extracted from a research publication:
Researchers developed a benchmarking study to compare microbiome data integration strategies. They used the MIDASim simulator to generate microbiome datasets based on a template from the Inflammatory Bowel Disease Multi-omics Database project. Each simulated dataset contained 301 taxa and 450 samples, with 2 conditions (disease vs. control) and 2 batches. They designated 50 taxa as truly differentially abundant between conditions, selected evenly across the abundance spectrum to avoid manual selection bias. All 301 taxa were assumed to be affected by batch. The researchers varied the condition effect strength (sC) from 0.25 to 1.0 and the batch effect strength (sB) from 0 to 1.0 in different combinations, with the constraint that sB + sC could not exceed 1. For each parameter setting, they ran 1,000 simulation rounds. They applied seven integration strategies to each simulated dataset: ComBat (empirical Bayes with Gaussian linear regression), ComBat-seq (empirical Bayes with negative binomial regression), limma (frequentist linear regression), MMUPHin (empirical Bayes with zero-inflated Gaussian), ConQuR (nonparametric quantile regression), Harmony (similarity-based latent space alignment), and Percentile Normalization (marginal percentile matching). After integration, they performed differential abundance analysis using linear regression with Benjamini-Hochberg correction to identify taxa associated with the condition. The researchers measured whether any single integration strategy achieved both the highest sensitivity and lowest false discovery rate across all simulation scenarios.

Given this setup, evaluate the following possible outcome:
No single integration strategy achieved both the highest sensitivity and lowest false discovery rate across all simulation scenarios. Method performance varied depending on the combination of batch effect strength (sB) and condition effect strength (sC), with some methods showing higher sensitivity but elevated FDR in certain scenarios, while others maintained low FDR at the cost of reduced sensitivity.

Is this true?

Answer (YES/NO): YES